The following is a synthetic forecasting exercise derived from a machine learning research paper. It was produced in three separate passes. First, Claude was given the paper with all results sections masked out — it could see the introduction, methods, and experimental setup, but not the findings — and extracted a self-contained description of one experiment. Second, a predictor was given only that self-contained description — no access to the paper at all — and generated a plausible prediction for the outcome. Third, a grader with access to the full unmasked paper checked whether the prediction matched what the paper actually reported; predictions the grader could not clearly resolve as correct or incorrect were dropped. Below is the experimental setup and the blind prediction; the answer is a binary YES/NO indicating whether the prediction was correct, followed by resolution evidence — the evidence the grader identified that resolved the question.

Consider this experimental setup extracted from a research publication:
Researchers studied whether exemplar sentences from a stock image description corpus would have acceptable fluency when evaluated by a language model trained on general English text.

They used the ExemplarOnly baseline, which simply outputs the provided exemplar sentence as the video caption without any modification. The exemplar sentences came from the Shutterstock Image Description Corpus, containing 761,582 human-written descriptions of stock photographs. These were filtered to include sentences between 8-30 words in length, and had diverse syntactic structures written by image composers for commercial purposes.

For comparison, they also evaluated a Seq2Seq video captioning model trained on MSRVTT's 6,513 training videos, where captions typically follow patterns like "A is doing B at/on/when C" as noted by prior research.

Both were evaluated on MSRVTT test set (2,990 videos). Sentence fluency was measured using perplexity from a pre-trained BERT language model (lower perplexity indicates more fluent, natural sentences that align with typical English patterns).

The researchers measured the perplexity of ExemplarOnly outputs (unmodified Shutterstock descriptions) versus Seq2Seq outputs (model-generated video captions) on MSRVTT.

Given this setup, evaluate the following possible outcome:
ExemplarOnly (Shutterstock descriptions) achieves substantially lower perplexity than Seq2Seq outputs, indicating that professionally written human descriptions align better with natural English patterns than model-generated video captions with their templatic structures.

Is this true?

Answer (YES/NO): NO